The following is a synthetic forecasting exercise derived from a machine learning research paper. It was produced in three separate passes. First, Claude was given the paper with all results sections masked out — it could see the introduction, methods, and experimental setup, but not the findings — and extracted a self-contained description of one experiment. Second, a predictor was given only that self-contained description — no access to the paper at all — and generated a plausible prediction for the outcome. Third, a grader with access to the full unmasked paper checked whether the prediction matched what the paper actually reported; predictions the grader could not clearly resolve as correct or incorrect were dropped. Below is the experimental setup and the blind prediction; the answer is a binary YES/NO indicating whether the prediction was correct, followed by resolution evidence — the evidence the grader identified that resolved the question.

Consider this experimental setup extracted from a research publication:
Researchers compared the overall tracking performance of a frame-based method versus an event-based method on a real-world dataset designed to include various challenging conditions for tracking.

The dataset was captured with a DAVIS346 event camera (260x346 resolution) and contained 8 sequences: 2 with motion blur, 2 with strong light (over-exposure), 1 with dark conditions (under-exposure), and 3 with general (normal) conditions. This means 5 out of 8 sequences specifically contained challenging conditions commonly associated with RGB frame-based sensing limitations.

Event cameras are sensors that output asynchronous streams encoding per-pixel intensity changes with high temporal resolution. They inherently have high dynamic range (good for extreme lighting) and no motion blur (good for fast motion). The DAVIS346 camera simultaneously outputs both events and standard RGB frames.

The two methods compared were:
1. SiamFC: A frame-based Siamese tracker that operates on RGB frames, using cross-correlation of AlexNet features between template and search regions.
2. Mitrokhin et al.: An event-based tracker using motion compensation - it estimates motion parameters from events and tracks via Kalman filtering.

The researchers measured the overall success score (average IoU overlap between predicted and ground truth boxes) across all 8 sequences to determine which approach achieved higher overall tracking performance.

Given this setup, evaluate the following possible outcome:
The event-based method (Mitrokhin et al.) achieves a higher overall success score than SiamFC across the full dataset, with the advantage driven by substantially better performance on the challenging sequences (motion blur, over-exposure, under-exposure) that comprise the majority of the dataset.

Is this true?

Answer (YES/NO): NO